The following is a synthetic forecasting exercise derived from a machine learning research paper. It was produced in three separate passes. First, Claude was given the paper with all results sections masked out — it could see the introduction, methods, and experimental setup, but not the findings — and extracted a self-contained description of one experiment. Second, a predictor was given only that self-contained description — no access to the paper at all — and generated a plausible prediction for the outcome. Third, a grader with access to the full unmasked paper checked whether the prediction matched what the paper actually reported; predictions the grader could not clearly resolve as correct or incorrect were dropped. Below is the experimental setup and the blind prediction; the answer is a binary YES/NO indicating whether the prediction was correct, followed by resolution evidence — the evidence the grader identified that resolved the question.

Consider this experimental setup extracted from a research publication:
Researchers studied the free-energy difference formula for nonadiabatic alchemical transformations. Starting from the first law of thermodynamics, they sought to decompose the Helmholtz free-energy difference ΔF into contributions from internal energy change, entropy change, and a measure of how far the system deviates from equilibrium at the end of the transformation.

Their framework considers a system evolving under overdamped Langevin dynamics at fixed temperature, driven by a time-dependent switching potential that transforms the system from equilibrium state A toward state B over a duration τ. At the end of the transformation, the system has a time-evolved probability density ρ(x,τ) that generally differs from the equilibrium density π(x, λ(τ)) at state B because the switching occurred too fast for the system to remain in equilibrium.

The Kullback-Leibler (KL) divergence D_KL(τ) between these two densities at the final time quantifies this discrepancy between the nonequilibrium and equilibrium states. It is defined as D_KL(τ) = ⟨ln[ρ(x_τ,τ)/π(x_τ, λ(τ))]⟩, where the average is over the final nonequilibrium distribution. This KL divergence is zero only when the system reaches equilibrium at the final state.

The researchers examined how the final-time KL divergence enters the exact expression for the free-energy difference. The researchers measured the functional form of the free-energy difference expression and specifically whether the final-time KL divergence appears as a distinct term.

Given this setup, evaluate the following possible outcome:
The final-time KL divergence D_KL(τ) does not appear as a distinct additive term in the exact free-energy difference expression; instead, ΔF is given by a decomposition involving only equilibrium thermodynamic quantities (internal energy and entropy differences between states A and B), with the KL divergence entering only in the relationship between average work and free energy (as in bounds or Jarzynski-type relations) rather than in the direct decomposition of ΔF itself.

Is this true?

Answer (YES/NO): NO